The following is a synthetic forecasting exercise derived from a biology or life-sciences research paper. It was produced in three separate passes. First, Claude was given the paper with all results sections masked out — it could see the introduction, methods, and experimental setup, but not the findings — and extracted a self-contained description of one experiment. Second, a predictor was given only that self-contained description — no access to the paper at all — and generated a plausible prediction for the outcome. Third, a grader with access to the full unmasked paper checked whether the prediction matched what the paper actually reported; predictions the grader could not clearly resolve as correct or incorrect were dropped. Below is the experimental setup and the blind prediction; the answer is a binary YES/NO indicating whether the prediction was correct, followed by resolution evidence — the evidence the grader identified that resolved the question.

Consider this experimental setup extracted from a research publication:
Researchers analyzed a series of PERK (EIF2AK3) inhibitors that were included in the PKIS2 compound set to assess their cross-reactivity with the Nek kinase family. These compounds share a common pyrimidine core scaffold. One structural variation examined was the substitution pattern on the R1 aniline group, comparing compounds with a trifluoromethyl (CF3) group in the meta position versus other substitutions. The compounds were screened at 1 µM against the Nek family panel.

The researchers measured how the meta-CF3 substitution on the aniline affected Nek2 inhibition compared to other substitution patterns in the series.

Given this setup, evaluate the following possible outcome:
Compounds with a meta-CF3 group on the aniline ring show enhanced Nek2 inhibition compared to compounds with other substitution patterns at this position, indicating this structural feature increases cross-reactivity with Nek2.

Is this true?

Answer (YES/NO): NO